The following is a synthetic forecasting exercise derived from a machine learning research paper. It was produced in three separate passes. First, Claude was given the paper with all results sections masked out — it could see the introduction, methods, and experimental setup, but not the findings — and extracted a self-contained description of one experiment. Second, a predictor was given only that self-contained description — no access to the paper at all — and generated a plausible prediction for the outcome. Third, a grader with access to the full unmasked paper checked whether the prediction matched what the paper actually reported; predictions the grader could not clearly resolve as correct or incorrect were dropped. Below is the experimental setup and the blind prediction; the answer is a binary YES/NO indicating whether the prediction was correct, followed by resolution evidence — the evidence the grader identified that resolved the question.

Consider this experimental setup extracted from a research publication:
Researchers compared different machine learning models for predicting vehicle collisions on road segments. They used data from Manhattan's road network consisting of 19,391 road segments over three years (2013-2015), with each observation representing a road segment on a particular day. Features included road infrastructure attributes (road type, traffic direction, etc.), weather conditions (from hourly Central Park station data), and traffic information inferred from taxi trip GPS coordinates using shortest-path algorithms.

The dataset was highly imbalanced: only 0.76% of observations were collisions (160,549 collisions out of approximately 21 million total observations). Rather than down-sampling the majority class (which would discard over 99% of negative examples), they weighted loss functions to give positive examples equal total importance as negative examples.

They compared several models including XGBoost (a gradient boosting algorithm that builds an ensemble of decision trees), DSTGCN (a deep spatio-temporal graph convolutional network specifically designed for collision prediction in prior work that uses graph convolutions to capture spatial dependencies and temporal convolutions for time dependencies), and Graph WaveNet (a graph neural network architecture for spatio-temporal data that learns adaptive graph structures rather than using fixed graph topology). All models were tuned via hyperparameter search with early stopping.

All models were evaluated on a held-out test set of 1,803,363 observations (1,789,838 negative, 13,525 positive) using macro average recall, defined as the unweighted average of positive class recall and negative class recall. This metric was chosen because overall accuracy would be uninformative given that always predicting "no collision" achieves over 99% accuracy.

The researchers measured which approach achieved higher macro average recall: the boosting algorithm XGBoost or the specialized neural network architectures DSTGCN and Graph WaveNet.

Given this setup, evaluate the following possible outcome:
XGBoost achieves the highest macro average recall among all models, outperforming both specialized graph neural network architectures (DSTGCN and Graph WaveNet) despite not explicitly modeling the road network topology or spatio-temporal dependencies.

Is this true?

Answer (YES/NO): NO